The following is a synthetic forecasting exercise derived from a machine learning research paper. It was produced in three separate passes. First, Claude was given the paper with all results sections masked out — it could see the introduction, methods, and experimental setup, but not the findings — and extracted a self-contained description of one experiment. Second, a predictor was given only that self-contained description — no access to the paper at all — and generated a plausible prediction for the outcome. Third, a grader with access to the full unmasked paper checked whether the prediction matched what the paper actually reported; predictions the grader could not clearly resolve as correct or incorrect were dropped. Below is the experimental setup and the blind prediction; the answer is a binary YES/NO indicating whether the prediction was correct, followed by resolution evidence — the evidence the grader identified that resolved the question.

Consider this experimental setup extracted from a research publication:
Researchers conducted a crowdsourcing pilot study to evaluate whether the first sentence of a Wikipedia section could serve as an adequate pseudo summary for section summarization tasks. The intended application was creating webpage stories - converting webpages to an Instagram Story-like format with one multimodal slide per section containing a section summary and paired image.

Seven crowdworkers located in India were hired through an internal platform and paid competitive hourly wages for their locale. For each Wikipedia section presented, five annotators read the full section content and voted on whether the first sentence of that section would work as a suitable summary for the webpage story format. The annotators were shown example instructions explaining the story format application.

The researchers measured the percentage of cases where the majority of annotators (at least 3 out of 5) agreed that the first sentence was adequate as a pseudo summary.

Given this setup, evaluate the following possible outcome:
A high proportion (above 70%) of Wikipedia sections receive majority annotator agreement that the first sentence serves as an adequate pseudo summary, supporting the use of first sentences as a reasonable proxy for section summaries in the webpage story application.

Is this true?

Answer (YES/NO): YES